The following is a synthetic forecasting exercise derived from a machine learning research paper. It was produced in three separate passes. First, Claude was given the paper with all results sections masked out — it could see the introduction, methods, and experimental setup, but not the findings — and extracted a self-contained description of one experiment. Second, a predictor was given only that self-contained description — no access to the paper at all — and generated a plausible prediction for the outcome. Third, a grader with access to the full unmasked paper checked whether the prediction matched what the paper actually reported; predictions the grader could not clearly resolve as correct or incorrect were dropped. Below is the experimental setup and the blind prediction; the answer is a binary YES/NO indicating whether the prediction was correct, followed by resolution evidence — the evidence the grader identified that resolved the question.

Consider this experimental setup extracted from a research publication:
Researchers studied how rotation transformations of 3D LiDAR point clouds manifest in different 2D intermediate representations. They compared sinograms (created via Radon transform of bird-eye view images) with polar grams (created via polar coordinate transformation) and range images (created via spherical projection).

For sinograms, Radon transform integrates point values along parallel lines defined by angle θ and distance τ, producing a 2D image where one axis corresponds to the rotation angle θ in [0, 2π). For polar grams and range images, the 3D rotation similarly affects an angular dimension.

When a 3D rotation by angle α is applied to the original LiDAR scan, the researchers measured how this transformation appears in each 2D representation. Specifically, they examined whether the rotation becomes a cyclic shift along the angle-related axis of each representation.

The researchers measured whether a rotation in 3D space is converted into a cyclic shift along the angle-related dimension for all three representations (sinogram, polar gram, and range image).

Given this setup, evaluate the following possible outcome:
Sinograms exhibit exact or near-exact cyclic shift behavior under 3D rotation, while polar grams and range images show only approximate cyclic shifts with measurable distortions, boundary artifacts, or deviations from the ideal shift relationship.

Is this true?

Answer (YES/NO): NO